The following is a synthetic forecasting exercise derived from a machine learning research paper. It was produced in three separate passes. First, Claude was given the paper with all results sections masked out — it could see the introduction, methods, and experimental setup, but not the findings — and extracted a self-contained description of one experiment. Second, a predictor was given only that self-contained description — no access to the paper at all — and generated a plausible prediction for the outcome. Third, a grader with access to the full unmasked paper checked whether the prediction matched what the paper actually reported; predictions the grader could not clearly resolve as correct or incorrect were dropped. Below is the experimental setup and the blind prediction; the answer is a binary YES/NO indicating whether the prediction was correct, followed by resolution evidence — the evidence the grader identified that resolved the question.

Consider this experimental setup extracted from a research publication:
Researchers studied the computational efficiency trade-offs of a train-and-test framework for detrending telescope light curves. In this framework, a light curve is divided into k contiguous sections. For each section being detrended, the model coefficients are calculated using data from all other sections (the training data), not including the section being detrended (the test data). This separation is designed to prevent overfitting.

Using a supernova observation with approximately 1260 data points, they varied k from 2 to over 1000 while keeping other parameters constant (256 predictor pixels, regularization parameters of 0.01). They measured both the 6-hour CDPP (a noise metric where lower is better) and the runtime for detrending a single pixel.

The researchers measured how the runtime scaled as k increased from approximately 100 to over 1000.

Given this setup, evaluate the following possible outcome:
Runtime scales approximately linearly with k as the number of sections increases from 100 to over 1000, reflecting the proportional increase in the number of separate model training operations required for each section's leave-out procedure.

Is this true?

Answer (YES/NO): YES